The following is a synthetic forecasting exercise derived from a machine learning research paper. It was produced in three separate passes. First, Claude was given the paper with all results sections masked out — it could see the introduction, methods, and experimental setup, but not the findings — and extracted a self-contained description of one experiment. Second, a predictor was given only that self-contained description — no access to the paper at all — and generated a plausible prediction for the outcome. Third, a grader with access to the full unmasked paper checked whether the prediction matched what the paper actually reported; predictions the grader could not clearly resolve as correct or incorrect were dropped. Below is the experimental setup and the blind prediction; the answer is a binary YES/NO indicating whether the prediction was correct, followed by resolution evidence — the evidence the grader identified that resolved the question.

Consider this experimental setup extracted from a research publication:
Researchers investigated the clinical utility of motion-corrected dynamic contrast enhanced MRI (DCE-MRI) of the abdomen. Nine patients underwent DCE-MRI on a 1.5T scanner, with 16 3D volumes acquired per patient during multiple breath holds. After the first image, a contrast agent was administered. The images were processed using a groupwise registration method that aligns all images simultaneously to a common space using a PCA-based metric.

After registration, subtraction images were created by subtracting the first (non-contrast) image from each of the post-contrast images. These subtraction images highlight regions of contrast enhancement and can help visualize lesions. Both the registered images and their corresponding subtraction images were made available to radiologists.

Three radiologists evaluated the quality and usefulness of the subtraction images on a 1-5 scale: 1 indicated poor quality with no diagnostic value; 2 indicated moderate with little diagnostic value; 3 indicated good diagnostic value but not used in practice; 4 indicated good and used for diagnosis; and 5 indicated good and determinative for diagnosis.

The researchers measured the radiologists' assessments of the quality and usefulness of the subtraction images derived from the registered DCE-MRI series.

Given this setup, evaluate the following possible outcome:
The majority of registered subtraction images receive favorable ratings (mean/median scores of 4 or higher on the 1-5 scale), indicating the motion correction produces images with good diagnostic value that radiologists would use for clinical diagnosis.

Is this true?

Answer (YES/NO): YES